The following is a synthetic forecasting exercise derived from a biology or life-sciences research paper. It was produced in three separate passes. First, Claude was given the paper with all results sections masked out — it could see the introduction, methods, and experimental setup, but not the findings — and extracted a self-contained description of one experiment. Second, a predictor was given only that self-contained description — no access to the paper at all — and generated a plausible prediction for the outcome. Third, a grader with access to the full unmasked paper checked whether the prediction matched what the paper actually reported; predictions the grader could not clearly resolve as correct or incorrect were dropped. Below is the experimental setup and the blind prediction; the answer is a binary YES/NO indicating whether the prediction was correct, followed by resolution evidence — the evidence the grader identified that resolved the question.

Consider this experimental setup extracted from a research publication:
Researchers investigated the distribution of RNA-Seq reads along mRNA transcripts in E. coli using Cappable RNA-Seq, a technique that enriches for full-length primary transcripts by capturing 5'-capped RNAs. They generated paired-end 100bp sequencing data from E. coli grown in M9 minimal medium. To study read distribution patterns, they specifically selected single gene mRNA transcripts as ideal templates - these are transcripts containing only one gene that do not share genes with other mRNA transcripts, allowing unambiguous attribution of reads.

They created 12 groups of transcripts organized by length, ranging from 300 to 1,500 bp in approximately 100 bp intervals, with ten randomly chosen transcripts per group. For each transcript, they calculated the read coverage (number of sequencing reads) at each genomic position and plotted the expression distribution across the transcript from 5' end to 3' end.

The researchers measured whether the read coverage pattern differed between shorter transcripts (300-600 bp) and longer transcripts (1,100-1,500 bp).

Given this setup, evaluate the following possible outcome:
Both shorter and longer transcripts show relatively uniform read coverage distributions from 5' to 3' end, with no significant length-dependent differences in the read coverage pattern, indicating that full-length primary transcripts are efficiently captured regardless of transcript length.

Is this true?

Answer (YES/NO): NO